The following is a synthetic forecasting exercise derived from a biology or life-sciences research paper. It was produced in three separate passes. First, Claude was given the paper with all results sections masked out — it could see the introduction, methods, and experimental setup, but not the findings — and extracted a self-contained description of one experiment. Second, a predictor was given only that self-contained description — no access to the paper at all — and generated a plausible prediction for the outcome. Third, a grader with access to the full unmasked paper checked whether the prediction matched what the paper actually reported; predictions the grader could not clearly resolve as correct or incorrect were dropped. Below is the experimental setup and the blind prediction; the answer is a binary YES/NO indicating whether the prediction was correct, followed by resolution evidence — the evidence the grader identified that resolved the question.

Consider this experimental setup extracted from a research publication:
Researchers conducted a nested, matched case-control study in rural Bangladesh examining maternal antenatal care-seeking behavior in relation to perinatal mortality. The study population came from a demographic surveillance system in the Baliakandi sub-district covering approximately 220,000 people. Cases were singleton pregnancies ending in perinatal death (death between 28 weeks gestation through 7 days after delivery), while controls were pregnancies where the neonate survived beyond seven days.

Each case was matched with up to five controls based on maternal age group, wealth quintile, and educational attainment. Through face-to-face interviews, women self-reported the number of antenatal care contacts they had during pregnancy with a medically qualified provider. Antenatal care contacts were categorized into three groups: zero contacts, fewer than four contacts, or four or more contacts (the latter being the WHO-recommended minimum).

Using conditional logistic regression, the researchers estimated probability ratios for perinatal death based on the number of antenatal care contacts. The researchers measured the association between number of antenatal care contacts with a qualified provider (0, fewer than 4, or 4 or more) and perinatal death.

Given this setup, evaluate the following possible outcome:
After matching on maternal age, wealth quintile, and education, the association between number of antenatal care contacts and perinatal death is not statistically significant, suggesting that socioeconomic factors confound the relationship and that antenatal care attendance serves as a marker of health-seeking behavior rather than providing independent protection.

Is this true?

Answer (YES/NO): NO